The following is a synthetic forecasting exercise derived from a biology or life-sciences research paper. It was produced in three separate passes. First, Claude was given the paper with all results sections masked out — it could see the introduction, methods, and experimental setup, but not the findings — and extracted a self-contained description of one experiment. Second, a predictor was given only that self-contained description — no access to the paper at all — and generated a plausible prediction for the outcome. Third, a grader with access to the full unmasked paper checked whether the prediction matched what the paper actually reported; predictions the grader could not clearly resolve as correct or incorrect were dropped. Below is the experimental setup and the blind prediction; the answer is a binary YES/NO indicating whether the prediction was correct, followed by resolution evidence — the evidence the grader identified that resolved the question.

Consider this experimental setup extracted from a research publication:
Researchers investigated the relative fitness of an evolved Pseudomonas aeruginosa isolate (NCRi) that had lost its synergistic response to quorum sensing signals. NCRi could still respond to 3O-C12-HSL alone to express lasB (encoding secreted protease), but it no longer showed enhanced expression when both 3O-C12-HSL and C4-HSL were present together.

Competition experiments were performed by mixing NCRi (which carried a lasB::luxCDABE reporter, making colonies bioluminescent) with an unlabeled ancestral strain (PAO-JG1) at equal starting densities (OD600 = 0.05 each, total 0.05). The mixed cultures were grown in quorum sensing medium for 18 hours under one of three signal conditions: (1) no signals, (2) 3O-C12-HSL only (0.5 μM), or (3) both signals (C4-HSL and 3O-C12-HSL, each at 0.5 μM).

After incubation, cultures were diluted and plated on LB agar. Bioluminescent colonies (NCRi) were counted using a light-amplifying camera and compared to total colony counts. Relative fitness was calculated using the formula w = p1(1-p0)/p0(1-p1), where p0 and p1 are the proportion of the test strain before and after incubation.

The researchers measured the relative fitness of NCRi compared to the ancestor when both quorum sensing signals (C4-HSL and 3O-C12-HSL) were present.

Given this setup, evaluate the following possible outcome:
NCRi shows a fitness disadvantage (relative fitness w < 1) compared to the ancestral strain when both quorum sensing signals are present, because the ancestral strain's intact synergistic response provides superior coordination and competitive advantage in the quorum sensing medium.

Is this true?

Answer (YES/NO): NO